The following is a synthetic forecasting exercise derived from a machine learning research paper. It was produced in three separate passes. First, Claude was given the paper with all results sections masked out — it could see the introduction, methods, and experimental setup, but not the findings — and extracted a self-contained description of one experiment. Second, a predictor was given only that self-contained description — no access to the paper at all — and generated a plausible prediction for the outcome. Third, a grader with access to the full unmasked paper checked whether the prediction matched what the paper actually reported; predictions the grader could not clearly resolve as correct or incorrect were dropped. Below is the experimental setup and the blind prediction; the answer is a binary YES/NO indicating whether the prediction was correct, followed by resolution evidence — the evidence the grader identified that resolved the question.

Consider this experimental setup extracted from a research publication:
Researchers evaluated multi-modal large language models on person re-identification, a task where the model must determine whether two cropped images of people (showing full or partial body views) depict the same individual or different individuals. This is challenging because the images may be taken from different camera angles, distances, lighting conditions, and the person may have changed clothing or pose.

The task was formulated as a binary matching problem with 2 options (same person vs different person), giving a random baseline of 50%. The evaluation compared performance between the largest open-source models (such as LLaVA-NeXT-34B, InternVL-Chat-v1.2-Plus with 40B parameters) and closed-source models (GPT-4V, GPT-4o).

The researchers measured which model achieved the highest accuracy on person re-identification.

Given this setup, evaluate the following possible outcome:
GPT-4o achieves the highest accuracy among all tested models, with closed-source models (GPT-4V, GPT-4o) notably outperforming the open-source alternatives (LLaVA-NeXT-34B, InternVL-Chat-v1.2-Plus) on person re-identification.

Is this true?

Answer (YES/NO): NO